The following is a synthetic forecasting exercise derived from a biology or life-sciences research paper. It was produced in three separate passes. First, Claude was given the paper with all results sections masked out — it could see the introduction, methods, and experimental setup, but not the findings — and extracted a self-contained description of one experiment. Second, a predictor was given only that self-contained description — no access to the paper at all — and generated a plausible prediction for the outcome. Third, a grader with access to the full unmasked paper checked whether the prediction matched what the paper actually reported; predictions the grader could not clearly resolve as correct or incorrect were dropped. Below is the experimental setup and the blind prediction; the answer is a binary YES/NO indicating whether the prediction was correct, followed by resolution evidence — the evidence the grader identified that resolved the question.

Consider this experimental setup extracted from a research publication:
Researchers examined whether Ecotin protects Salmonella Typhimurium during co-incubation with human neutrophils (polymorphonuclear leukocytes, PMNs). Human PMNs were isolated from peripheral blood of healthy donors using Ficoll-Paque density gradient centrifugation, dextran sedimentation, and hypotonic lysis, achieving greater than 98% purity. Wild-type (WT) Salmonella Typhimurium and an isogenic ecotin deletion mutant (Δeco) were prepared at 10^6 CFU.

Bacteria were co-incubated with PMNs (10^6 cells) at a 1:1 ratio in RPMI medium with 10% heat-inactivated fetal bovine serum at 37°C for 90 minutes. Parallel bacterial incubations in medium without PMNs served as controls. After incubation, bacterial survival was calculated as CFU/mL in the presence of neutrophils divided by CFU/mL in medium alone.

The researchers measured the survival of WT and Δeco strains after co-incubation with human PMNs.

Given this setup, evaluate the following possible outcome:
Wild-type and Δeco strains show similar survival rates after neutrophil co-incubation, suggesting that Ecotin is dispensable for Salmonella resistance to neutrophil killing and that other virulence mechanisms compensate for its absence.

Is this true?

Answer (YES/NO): NO